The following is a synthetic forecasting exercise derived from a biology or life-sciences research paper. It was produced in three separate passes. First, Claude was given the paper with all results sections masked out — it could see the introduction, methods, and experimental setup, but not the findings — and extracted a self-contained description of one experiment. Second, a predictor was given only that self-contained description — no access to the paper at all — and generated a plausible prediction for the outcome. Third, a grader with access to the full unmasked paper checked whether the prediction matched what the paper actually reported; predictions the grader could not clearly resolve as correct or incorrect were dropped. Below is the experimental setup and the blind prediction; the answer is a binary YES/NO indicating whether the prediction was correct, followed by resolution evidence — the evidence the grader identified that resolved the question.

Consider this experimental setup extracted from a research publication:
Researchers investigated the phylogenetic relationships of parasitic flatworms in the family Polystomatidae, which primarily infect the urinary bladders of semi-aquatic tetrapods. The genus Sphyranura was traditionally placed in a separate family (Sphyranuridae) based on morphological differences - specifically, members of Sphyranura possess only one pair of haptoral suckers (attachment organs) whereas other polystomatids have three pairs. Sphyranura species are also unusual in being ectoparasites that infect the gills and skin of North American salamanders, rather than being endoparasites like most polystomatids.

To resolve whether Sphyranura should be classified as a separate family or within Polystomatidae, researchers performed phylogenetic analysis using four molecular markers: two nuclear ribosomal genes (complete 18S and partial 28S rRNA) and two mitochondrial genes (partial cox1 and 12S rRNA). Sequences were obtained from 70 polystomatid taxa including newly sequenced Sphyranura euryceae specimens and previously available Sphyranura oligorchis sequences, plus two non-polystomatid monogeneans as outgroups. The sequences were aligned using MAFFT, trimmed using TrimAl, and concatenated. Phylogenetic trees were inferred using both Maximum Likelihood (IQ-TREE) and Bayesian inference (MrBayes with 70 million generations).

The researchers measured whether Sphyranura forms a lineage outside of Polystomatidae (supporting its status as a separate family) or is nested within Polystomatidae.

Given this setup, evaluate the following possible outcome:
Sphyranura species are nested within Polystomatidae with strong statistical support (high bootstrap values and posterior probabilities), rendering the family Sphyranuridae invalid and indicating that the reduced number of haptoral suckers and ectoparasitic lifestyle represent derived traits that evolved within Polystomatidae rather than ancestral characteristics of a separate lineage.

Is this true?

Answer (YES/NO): NO